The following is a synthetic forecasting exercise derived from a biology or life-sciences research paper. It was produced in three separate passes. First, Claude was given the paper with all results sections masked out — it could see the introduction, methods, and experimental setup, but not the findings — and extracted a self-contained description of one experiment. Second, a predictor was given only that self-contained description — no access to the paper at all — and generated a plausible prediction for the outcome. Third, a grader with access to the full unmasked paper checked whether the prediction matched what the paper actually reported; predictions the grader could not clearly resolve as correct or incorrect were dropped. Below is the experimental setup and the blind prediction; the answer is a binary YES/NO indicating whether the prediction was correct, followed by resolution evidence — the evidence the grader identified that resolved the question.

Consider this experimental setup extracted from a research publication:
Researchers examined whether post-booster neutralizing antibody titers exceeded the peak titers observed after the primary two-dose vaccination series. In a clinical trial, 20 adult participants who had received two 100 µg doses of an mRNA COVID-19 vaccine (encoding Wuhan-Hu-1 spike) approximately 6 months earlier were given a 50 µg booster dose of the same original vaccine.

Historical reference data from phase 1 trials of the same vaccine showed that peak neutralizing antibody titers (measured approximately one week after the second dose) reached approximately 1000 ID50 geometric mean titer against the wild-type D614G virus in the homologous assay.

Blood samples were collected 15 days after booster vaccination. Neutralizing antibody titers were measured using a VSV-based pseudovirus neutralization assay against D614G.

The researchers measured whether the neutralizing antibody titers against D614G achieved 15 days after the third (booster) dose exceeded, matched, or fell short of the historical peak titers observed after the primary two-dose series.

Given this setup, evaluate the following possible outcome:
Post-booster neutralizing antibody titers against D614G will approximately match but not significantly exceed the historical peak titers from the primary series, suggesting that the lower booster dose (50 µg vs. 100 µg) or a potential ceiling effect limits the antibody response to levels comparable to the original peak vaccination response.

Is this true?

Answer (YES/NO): NO